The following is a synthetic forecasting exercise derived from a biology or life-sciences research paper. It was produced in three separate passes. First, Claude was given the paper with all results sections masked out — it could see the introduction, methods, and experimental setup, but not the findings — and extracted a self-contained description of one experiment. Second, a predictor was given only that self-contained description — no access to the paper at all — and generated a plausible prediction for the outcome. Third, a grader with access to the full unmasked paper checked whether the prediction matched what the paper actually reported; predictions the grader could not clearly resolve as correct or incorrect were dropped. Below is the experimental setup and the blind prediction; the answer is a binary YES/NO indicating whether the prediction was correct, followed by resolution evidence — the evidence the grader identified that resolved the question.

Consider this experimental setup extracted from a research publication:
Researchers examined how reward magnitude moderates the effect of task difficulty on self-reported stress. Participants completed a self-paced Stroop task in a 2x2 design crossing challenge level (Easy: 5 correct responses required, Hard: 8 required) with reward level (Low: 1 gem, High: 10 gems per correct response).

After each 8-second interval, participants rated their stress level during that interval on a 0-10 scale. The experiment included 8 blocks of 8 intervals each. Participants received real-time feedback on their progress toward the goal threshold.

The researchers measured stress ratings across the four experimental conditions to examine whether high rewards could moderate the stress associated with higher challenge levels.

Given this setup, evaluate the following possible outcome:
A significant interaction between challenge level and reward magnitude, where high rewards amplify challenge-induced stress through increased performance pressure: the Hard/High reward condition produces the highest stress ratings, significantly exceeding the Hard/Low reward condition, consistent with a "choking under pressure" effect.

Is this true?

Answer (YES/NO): YES